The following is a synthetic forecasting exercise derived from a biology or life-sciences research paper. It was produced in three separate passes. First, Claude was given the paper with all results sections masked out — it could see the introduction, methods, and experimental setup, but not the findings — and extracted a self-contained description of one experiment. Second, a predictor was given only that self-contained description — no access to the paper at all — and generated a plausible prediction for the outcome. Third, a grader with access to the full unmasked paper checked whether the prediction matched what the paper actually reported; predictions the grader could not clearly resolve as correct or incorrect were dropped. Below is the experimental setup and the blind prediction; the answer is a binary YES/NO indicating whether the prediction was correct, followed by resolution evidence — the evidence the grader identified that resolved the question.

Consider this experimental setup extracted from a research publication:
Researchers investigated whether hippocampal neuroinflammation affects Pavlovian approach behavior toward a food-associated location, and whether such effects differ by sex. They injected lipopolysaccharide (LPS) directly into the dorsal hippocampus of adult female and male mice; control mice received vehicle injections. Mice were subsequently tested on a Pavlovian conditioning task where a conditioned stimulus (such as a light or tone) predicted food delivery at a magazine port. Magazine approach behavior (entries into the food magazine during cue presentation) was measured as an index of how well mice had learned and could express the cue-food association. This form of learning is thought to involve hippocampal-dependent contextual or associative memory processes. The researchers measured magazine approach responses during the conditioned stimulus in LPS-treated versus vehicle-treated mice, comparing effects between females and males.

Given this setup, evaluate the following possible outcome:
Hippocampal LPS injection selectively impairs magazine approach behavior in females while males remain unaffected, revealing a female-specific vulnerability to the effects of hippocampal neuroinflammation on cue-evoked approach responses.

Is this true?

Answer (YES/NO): NO